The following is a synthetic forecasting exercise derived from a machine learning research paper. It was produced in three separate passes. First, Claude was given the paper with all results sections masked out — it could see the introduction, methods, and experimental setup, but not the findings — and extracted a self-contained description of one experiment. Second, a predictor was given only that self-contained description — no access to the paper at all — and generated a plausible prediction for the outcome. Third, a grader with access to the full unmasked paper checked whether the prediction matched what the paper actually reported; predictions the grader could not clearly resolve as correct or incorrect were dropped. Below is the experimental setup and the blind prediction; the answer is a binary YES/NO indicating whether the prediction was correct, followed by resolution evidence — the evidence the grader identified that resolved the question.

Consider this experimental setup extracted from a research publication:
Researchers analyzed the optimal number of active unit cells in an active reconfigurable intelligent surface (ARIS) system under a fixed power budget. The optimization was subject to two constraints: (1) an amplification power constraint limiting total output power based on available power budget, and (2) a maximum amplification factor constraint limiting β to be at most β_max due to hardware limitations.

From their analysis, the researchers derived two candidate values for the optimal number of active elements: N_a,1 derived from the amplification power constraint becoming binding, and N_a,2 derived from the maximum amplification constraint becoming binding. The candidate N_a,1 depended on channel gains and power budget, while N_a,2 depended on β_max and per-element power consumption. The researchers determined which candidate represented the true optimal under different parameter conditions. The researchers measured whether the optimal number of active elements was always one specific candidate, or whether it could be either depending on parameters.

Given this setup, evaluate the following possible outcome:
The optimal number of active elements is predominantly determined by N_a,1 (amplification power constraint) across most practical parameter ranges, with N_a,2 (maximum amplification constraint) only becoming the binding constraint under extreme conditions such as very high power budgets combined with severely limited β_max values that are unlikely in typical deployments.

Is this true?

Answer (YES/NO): NO